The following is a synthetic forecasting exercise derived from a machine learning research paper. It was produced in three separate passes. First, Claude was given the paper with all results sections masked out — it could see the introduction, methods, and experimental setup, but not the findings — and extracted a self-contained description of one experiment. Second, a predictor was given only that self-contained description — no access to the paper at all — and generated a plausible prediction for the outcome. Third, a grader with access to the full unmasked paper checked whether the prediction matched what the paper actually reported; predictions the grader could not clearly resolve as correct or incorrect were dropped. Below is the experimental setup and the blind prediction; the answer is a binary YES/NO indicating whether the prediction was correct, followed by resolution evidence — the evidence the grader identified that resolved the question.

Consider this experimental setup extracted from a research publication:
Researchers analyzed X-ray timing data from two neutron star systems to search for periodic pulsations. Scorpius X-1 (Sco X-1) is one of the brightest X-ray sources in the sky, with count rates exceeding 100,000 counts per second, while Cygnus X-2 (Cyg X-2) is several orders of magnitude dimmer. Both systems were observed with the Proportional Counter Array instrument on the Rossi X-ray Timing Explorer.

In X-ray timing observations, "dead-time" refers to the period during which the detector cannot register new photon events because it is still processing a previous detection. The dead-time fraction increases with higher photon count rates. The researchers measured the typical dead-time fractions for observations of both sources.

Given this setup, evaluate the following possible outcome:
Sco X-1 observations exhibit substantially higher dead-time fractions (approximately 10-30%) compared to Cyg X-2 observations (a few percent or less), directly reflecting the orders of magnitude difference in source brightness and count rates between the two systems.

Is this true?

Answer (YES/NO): YES